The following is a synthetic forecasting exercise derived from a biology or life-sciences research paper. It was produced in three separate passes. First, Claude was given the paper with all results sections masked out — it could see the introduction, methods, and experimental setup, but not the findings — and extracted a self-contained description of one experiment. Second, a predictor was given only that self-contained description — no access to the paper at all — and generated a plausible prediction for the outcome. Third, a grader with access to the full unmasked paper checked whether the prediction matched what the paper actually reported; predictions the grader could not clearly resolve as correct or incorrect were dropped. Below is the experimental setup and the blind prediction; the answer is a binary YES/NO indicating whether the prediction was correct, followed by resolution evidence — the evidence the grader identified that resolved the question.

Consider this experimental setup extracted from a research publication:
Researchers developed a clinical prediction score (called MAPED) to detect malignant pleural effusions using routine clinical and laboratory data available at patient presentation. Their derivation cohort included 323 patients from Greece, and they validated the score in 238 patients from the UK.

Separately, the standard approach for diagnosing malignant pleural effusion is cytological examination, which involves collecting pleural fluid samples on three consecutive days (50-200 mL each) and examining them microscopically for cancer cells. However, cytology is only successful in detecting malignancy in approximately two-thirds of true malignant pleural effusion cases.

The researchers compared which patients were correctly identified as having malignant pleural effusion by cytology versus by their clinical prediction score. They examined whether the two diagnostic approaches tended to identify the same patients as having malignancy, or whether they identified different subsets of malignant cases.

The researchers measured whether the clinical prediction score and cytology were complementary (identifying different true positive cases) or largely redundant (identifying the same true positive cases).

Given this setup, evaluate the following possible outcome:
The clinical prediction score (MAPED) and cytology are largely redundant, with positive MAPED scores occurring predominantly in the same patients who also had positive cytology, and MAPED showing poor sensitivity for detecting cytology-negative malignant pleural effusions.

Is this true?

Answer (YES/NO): NO